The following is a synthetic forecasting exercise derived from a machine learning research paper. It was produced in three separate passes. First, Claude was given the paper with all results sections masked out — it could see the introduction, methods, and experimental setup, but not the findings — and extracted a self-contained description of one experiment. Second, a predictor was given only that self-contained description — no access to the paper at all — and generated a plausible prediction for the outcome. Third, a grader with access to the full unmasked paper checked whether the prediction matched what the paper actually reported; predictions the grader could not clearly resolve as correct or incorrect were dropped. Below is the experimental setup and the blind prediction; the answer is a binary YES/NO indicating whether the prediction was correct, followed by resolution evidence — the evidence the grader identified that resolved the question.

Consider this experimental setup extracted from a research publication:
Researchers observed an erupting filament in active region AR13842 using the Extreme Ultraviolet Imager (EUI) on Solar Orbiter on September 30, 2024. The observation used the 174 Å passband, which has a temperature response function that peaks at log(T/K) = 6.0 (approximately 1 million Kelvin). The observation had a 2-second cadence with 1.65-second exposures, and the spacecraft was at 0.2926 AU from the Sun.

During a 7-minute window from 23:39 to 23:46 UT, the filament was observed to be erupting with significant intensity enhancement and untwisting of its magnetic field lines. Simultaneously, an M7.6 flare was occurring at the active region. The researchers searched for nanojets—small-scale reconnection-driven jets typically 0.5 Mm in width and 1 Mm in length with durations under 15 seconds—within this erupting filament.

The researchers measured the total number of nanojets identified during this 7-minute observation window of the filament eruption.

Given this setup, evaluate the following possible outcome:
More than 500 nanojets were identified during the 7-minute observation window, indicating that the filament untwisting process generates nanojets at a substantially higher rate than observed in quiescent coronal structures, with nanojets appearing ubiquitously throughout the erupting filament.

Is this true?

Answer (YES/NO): NO